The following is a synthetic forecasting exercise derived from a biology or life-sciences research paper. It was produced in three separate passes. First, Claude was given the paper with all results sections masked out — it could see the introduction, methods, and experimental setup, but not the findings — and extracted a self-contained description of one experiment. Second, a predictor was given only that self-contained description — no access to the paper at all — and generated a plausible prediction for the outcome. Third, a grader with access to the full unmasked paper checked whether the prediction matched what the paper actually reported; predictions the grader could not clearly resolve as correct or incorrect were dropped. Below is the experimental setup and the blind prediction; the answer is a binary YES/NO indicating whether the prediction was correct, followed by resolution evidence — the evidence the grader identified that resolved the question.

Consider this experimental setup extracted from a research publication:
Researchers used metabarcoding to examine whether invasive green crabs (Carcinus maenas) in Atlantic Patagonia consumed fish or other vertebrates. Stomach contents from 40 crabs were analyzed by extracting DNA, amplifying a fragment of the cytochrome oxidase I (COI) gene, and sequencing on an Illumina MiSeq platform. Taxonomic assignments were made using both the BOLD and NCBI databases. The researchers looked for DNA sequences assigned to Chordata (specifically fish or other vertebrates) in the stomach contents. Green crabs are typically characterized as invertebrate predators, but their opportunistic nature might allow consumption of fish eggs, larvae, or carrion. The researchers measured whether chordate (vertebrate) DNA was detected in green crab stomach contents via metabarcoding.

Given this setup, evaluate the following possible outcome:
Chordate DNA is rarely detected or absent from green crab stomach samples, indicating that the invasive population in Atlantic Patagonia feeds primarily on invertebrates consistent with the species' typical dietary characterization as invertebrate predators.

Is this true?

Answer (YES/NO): NO